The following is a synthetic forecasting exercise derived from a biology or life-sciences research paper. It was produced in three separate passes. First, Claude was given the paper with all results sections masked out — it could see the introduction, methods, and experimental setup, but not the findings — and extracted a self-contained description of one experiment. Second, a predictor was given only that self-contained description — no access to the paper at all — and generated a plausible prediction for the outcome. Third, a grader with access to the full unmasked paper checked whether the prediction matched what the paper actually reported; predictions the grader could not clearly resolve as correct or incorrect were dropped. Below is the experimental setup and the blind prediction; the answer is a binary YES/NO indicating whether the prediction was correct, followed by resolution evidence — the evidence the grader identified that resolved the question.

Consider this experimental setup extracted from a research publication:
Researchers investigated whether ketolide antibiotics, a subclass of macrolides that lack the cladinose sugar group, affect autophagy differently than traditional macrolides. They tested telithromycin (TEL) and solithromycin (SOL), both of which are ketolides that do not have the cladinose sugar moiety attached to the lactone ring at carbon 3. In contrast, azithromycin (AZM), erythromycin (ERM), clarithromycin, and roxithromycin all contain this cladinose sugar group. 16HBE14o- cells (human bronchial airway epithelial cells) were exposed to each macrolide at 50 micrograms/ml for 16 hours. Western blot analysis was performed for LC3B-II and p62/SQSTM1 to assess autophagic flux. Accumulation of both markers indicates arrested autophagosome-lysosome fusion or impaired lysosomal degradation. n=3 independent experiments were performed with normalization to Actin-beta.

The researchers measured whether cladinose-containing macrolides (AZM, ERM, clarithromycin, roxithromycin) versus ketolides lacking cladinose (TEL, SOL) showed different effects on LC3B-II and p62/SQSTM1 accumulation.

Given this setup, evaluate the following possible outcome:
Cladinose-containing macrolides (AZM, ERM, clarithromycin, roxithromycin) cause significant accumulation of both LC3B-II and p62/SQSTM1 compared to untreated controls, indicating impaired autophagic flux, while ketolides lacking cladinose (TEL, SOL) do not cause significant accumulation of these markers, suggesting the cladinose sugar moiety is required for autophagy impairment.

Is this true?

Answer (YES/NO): NO